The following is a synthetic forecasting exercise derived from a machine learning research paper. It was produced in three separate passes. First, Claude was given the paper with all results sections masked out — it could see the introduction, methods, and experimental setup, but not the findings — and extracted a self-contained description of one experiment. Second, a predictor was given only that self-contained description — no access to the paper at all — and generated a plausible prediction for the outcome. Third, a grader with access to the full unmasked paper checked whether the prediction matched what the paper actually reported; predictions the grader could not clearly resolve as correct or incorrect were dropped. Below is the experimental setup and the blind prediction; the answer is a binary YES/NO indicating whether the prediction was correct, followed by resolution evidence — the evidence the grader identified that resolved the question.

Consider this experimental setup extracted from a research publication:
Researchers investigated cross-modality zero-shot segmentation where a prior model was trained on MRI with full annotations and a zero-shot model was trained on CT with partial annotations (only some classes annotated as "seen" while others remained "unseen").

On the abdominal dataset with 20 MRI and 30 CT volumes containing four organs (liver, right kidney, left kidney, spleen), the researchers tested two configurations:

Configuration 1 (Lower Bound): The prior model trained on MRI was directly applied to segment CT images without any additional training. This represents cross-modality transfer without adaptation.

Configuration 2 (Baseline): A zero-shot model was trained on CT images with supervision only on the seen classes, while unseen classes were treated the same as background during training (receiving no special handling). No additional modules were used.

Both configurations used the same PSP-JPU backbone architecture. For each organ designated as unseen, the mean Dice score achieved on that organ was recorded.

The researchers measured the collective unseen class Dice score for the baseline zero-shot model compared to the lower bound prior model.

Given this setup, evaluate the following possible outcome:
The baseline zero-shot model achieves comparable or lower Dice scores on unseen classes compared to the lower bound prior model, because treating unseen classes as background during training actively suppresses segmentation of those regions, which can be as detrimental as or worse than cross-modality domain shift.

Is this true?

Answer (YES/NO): YES